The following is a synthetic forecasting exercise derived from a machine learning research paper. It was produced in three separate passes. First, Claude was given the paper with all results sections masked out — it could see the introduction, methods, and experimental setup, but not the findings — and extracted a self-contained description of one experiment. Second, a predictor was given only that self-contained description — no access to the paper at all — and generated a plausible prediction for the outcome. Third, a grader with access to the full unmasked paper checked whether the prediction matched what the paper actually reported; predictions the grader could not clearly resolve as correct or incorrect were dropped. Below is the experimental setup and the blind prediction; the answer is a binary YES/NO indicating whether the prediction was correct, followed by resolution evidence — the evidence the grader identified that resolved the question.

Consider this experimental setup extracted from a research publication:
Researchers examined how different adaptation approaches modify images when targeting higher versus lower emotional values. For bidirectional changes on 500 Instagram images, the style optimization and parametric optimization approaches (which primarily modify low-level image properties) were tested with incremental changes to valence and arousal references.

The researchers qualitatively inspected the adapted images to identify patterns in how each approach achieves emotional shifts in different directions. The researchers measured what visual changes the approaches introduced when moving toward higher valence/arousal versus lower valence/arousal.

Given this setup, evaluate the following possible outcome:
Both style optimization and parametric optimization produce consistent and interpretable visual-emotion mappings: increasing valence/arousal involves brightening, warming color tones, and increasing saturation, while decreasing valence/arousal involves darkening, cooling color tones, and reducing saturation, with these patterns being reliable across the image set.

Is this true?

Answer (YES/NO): NO